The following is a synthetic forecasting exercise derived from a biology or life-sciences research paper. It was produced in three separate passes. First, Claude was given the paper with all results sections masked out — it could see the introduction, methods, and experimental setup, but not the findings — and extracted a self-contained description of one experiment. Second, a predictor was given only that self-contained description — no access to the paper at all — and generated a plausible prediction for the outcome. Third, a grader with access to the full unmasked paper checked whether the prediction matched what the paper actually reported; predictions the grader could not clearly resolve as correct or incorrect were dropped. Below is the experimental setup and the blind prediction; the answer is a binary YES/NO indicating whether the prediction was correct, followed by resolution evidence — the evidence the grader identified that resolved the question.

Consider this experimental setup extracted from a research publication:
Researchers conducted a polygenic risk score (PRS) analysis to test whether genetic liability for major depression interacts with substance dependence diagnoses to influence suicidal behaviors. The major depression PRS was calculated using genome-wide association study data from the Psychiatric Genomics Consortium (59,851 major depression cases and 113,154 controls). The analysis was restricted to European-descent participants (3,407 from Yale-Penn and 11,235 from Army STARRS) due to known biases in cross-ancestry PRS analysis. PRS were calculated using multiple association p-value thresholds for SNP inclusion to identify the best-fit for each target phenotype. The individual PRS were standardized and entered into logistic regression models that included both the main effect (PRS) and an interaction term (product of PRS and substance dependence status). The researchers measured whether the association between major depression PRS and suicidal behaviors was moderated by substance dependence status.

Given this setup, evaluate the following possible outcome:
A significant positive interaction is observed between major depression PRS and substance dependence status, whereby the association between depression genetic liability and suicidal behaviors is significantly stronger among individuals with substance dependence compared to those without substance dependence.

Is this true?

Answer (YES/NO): NO